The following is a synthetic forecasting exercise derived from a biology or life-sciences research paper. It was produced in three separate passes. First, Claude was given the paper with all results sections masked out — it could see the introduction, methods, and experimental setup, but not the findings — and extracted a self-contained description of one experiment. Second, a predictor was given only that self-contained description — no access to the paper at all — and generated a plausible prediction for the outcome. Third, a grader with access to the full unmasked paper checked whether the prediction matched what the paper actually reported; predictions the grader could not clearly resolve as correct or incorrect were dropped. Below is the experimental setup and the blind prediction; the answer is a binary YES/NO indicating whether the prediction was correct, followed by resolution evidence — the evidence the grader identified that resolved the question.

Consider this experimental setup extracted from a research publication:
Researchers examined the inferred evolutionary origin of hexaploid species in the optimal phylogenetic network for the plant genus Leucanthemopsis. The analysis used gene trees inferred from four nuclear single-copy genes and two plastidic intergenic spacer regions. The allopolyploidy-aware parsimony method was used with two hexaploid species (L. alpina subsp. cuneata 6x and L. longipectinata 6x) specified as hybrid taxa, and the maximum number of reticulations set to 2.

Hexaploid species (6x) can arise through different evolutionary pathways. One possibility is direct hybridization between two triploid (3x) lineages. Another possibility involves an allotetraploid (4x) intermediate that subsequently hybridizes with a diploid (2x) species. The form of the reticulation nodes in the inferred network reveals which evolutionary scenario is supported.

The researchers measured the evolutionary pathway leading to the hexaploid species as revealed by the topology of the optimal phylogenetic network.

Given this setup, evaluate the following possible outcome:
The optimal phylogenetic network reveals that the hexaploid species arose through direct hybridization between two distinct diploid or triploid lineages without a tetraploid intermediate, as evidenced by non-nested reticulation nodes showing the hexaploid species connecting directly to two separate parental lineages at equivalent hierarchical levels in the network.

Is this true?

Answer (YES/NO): NO